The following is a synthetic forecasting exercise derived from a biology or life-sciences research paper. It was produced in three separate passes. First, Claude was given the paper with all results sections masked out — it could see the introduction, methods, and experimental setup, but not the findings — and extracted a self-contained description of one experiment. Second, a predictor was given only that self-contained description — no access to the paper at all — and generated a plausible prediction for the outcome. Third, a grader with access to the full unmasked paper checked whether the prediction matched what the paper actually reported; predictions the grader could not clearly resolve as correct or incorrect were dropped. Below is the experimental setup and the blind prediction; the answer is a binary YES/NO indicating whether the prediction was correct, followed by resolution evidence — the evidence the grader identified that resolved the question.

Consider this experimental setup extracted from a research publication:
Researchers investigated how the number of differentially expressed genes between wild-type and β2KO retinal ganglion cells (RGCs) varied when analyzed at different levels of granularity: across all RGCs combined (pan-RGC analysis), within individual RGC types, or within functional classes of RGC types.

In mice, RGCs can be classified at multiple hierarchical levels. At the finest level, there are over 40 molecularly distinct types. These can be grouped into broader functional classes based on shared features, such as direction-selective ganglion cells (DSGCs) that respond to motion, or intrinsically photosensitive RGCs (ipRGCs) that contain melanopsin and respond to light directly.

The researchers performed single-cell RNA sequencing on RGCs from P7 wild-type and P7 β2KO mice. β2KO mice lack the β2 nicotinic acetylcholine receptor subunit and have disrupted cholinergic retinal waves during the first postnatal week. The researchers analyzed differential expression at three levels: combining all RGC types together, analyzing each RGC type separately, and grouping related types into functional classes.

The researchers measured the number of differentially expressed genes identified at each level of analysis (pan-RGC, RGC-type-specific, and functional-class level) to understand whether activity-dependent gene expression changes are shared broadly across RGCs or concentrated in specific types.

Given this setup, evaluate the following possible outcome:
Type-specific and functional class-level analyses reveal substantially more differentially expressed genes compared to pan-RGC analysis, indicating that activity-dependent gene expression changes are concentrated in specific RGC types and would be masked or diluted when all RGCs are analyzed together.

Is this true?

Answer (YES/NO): YES